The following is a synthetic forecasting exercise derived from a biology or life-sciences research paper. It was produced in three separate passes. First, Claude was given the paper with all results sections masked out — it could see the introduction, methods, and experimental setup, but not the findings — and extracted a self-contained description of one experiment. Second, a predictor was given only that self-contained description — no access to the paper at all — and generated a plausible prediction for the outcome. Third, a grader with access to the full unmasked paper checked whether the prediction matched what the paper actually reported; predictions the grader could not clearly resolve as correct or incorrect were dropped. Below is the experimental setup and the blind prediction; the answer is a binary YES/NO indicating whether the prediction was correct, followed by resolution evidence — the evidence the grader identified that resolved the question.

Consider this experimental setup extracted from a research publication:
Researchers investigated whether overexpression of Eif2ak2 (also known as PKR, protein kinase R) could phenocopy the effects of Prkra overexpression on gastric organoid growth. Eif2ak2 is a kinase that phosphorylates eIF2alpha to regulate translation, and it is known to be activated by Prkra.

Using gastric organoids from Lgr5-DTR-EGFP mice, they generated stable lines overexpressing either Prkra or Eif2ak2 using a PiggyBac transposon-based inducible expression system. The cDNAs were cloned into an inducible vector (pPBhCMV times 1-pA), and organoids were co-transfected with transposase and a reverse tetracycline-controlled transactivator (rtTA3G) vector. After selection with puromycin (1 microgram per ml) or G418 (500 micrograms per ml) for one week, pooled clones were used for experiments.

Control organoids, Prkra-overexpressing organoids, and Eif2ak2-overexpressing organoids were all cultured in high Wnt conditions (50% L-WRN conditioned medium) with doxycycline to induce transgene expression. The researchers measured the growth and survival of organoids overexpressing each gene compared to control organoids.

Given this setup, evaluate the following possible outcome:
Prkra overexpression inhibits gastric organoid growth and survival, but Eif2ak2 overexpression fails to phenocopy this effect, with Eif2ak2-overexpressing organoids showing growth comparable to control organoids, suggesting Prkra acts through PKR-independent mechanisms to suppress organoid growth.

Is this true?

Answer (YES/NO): NO